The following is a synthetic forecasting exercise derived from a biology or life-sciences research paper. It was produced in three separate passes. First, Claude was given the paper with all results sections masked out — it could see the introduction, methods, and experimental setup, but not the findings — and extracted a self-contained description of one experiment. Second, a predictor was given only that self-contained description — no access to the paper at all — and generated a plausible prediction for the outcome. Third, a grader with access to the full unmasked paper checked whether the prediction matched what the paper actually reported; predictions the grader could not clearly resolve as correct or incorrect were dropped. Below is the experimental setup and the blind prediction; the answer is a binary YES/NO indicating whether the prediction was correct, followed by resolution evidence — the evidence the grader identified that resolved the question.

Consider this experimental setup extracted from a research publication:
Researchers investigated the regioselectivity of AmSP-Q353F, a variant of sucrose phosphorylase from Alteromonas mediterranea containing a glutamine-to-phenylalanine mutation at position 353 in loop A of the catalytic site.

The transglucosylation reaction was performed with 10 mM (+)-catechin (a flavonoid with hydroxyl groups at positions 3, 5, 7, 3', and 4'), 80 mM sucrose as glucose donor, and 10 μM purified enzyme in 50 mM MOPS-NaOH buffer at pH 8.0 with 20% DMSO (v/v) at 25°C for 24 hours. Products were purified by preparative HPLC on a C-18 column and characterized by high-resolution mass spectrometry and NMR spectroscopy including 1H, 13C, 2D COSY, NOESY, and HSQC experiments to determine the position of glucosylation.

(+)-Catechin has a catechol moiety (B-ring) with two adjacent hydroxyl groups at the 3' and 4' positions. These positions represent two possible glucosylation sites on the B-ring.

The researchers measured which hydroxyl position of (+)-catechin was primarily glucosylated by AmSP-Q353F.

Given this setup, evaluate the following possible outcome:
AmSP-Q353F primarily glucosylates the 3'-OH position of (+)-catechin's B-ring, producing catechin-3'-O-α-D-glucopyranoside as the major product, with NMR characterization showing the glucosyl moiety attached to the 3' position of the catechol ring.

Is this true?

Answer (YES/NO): YES